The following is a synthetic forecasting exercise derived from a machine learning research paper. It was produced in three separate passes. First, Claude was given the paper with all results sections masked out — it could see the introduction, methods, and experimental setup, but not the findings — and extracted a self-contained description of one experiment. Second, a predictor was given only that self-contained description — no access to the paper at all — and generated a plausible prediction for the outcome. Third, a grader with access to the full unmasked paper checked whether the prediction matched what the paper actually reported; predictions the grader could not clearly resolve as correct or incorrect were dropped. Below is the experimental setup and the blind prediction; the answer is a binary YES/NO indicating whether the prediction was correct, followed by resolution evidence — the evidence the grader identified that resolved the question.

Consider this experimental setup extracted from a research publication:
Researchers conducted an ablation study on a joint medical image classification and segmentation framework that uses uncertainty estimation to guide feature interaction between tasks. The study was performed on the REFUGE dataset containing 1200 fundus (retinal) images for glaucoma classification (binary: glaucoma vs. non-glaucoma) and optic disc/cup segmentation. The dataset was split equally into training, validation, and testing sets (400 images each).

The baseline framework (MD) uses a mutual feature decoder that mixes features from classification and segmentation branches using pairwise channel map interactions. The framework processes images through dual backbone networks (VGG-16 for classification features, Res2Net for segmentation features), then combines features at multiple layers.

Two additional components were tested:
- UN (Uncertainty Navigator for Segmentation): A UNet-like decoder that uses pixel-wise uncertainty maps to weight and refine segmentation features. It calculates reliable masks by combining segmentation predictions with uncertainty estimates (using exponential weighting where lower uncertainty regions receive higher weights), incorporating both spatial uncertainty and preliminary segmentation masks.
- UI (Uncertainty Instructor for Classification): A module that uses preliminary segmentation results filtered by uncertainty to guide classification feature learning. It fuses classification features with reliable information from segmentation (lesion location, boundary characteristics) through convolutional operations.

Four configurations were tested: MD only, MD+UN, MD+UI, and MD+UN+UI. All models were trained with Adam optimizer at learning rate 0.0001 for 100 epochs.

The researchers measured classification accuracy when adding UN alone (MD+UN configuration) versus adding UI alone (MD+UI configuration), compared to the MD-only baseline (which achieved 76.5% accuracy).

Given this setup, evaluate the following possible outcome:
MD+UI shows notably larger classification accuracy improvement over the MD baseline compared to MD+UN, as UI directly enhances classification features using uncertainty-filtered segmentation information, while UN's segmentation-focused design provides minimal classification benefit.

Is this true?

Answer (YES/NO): NO